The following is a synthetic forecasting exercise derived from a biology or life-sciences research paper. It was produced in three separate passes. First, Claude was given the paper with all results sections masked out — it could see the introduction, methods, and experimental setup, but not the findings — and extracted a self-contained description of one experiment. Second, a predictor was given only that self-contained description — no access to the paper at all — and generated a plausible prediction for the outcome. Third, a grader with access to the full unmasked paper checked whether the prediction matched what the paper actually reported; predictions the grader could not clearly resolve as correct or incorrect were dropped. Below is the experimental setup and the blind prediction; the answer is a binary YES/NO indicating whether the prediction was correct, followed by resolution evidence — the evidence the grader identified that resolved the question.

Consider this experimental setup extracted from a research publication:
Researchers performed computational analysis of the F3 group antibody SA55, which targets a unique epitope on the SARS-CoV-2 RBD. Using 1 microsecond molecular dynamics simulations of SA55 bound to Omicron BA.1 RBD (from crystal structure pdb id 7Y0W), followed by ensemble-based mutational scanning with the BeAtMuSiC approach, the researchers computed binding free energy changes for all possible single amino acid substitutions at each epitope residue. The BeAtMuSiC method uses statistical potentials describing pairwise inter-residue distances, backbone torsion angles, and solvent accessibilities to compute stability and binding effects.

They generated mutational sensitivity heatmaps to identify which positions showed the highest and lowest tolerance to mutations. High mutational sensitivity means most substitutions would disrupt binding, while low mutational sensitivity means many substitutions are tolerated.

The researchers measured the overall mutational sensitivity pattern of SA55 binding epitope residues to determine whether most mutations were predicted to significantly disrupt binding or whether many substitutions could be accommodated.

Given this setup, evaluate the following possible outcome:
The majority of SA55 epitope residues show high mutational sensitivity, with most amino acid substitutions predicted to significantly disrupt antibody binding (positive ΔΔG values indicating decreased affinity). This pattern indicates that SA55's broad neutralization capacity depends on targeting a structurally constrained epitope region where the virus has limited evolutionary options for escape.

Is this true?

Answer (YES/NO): NO